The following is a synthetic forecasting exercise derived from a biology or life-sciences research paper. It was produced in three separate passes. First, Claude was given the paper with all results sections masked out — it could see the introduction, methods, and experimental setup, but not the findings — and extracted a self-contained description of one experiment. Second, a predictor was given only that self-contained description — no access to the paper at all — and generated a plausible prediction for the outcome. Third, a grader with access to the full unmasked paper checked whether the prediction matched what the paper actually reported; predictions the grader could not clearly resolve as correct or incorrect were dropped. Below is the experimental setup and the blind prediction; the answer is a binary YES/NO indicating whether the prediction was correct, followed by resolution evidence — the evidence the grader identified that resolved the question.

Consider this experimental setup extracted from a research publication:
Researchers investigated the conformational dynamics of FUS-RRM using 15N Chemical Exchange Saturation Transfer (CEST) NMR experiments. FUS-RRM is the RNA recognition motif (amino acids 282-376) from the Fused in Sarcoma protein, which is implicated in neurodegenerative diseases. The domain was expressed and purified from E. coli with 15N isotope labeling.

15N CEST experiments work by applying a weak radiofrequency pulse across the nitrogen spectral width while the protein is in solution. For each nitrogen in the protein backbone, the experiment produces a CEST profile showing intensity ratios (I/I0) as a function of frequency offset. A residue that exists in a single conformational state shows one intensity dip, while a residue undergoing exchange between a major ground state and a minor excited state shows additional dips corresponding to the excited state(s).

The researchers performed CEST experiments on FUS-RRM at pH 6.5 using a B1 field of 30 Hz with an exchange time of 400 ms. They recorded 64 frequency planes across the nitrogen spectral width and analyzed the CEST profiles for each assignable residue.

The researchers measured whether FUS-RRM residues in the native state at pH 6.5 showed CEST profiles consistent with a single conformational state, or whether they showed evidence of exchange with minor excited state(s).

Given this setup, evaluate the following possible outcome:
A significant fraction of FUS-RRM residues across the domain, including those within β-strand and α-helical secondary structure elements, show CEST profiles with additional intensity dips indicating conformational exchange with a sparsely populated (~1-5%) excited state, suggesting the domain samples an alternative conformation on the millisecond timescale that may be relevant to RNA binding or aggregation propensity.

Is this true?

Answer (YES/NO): NO